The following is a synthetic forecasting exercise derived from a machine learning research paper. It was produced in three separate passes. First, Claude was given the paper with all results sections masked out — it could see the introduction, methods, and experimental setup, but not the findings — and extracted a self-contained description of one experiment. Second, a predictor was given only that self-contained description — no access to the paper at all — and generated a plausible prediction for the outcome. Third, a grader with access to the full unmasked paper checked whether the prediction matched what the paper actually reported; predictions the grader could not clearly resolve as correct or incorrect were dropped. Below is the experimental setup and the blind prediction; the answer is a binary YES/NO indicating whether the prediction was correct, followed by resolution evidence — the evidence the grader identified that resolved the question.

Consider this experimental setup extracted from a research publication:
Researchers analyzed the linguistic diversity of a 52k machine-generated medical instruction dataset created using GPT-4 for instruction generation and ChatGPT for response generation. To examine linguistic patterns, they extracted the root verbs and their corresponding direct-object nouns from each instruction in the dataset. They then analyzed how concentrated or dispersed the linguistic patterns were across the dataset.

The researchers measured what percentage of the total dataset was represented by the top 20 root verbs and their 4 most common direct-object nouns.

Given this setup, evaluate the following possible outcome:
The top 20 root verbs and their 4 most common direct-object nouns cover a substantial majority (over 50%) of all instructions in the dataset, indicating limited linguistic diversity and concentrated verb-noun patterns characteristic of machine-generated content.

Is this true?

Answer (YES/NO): NO